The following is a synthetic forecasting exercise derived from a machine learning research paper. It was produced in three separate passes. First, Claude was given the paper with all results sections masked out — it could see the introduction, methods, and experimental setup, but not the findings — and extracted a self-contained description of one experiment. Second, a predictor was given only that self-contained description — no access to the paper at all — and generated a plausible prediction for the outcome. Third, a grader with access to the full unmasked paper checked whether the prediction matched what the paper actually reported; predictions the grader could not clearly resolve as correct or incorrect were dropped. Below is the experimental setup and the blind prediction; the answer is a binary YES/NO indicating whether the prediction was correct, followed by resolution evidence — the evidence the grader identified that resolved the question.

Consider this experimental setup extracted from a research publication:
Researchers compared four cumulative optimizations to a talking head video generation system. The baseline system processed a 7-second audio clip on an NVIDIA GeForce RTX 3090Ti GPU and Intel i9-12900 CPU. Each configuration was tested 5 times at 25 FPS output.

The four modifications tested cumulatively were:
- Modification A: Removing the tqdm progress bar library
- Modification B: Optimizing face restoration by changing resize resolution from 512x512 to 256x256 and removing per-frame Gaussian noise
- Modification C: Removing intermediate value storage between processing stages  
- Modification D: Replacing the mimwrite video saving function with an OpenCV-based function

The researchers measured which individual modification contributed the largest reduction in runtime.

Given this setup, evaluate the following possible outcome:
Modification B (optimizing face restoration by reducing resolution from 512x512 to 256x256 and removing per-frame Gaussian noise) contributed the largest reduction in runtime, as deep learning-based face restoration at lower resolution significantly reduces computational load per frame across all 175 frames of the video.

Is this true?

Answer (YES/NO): YES